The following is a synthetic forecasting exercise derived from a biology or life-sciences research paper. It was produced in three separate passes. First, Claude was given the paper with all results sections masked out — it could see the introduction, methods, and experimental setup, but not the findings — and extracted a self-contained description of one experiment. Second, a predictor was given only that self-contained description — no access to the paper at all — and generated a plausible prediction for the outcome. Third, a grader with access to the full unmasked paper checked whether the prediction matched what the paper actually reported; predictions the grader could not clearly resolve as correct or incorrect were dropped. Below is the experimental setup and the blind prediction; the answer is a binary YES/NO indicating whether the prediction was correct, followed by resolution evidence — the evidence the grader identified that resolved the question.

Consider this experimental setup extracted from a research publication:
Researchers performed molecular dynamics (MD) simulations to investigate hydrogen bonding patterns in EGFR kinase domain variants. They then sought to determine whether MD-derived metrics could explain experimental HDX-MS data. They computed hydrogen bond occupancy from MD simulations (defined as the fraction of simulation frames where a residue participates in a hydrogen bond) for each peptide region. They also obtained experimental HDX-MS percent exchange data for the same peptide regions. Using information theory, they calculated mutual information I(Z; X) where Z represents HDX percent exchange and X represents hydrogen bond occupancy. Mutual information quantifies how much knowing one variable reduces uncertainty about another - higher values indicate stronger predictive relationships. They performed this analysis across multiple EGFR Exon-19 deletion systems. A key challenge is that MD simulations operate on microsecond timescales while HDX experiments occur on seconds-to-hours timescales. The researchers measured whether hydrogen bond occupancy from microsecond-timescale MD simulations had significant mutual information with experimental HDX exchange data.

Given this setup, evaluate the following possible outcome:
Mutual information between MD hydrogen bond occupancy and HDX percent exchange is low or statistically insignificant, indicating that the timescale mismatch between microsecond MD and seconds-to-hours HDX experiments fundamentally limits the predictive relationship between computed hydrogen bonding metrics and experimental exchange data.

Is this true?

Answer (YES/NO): NO